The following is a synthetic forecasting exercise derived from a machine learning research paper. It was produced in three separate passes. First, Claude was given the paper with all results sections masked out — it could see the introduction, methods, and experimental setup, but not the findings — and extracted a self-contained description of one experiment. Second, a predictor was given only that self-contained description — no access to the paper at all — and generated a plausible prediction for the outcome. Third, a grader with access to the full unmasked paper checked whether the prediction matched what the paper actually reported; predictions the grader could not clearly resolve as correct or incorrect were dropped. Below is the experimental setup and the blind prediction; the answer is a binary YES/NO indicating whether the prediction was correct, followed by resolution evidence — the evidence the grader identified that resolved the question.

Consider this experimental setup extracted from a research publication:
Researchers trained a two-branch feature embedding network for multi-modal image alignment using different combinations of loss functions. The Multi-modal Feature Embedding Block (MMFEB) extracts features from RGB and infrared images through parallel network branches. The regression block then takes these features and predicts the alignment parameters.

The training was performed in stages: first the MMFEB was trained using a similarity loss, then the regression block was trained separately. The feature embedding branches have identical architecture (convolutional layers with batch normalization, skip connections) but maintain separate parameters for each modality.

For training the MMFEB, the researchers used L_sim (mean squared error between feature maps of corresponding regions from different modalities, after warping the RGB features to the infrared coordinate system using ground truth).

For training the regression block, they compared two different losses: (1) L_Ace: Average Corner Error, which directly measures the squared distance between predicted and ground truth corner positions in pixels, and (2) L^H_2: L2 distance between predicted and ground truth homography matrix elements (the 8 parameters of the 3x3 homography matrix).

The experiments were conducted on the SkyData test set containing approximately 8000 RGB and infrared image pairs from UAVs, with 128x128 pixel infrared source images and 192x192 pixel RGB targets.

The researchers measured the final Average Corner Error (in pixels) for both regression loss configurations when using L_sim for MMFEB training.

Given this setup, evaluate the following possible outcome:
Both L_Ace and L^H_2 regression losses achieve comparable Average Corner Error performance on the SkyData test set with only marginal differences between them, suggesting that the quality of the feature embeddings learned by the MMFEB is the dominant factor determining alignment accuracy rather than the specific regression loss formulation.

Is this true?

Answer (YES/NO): NO